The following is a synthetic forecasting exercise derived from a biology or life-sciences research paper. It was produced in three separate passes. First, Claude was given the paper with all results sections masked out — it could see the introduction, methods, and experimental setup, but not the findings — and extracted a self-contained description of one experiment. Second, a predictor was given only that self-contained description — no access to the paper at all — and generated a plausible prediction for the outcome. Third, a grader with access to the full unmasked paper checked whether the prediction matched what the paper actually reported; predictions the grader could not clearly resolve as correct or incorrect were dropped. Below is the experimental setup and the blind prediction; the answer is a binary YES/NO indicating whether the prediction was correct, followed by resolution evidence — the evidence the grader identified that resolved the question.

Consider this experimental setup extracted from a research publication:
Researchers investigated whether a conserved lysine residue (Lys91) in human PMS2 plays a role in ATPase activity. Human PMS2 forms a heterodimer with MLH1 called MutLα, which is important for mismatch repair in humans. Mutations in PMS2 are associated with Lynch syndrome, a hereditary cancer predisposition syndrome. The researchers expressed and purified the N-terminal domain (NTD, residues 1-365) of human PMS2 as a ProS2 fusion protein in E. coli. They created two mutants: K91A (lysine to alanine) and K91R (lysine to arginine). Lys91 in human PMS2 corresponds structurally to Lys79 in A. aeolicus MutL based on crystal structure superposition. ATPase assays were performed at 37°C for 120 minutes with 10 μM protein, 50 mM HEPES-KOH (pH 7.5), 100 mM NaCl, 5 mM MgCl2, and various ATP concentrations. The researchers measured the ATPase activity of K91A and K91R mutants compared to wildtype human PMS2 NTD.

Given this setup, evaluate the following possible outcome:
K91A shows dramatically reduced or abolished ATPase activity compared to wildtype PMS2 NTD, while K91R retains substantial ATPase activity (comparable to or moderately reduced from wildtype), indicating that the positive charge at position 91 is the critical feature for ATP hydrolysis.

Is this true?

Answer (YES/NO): NO